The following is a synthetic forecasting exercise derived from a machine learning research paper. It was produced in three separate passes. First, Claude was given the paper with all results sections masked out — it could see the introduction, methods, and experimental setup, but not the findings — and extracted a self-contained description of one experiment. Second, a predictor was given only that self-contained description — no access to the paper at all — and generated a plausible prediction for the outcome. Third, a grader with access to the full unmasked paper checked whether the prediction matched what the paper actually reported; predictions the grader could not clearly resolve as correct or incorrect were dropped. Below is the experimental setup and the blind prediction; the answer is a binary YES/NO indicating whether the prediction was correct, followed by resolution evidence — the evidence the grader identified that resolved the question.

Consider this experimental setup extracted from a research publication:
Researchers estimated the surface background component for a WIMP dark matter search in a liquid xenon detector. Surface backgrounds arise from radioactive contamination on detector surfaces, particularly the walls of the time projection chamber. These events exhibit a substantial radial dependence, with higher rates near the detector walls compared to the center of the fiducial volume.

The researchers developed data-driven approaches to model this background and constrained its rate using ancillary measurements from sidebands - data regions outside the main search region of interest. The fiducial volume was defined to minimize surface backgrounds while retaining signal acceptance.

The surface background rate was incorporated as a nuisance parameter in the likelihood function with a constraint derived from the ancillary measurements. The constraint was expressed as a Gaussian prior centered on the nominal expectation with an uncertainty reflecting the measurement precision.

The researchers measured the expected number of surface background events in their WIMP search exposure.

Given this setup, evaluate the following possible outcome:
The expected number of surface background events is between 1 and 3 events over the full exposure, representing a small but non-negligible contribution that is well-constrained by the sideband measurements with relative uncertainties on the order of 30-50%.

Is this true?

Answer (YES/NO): NO